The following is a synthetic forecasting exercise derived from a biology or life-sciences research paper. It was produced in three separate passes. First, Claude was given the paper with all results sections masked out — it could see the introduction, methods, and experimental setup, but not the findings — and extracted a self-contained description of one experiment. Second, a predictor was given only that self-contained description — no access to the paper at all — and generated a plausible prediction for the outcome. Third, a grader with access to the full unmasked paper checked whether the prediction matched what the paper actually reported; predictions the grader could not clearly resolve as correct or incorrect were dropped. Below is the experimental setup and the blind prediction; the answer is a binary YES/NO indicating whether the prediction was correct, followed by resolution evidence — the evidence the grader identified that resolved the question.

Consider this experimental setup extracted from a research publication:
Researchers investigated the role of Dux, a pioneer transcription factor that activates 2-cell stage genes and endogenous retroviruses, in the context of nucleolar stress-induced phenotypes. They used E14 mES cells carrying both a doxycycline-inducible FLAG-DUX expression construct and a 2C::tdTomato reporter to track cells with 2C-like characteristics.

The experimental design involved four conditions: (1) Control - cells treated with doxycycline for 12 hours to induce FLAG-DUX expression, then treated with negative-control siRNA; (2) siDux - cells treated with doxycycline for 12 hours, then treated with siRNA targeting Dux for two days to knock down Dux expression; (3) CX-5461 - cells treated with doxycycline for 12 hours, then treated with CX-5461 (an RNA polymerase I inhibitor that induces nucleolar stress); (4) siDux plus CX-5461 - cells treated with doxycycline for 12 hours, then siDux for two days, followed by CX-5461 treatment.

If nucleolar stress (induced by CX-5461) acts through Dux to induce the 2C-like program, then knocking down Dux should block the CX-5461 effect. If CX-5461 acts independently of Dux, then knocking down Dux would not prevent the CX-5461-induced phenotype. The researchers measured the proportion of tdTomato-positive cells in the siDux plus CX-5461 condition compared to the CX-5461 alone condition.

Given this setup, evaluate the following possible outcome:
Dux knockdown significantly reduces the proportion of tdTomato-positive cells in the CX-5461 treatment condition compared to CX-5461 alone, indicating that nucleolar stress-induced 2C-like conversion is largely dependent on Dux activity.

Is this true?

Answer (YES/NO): YES